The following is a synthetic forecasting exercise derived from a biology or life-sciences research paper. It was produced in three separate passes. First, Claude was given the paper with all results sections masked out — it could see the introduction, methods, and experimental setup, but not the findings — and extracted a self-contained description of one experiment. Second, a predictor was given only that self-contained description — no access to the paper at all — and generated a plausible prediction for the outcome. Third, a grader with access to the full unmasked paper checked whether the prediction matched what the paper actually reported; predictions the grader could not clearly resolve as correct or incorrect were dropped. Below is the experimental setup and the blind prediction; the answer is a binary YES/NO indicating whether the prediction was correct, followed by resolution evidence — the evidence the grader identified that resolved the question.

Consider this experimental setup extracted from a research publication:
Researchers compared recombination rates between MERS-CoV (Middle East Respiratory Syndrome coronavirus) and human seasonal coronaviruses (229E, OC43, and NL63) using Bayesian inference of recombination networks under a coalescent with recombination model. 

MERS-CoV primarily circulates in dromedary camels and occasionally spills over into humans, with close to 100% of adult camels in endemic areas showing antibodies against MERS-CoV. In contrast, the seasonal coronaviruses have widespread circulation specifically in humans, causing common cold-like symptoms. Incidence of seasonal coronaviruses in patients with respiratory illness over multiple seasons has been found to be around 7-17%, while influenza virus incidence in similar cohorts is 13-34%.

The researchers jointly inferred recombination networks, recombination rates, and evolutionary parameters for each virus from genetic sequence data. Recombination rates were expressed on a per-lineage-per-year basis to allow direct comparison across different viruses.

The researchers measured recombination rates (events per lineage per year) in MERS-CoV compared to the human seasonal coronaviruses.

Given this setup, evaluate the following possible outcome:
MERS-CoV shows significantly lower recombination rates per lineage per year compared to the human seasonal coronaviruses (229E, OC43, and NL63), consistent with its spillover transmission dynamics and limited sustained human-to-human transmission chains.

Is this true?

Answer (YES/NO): NO